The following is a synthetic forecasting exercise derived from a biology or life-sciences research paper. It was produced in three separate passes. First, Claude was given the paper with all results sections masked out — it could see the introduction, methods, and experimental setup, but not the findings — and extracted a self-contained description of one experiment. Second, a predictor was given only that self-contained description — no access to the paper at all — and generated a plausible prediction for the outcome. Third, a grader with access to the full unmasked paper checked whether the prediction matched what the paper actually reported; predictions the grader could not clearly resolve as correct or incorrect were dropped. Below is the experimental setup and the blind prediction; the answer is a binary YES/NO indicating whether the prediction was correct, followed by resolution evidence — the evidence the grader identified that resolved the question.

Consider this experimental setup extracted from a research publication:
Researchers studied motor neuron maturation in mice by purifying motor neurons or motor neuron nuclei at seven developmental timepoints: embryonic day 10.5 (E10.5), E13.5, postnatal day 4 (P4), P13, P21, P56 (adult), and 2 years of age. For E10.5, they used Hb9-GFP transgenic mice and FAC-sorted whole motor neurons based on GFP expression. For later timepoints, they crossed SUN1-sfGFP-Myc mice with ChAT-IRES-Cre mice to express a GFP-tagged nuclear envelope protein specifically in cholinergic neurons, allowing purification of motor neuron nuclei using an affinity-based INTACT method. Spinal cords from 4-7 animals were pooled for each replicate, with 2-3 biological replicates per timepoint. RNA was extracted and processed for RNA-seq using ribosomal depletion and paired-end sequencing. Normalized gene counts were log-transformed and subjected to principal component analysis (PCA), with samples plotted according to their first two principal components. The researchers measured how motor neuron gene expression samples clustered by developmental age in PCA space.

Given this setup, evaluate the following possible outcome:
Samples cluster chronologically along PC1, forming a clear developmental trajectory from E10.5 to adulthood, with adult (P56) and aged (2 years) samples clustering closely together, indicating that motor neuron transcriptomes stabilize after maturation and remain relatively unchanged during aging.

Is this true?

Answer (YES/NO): YES